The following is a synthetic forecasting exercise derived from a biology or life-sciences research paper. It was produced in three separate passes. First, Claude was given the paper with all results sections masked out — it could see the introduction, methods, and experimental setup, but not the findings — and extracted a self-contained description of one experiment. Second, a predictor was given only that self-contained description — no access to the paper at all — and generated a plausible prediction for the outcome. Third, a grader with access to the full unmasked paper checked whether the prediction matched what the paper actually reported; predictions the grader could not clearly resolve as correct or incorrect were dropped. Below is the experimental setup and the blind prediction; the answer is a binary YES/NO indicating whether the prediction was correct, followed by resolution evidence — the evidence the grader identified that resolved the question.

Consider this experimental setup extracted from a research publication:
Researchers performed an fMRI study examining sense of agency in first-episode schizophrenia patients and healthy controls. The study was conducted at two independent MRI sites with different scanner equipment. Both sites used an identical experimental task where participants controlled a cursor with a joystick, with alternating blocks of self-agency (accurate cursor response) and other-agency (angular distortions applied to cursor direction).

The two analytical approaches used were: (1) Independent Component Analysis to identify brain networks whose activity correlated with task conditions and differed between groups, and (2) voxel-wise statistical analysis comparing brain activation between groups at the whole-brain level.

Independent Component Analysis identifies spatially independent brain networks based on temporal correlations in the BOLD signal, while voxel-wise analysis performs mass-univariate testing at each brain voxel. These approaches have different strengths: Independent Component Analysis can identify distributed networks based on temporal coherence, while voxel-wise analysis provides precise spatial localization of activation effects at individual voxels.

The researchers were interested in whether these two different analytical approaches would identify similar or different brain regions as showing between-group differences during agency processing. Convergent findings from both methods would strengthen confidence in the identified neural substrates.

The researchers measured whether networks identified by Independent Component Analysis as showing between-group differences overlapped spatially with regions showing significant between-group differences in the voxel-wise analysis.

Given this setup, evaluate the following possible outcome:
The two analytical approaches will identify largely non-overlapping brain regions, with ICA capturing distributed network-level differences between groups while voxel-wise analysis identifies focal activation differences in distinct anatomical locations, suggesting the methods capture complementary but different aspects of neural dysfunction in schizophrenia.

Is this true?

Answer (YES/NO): NO